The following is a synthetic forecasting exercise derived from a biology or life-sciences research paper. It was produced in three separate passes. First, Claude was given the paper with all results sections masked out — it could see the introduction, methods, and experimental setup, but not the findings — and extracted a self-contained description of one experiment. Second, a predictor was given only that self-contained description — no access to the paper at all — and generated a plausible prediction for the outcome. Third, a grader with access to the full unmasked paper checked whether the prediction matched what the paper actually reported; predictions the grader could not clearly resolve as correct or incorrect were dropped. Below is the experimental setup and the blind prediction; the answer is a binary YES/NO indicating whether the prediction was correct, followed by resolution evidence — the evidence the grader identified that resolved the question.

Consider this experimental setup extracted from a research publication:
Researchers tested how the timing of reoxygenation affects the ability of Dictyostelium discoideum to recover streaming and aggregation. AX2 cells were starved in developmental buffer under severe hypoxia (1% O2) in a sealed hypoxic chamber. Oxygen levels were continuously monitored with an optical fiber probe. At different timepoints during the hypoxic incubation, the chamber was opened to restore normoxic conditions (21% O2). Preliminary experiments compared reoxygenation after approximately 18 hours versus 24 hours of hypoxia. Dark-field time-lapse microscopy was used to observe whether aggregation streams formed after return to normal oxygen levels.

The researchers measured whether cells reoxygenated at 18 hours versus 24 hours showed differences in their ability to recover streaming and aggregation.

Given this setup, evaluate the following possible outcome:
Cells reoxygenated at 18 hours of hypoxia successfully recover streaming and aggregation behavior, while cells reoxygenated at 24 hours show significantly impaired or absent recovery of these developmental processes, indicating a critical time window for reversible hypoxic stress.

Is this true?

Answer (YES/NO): YES